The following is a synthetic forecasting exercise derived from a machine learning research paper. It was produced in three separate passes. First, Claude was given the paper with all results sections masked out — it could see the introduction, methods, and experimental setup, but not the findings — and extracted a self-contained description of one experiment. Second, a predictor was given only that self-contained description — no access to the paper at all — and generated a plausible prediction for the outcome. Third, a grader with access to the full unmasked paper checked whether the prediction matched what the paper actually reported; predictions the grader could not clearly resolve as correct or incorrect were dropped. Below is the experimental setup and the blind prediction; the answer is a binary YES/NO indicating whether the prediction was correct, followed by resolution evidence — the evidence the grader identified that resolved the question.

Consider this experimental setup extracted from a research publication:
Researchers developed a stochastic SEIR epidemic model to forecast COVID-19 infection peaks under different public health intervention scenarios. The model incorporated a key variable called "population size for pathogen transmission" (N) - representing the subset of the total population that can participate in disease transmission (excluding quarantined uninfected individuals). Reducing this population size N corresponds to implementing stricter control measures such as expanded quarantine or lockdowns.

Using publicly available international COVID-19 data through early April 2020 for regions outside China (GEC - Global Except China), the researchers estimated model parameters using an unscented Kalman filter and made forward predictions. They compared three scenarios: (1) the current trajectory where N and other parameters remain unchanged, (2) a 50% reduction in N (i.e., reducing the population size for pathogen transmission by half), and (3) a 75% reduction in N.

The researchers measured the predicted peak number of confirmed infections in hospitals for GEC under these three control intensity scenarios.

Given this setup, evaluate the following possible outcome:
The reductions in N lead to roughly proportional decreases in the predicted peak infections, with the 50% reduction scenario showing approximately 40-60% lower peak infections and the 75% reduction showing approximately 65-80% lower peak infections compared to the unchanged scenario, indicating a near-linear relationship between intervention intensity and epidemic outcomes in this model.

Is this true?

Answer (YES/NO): NO